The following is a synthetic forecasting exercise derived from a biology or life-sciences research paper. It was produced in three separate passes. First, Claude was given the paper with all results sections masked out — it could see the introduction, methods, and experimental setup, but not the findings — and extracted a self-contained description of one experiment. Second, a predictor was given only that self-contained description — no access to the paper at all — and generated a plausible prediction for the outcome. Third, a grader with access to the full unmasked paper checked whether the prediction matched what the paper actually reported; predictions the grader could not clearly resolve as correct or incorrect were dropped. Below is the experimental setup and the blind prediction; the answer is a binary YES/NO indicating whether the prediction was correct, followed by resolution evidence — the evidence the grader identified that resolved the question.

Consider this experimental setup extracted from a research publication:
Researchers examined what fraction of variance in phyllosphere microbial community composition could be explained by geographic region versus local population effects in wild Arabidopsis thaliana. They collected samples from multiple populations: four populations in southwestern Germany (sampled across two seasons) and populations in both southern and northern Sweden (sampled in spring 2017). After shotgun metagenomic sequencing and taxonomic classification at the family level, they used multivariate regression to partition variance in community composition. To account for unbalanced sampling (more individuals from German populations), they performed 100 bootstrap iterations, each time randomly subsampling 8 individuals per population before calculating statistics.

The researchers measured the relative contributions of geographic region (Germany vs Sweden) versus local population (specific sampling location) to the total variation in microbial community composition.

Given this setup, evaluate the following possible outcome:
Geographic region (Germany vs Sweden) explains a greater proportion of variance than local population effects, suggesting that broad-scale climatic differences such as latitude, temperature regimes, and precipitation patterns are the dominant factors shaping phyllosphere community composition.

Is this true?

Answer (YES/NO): YES